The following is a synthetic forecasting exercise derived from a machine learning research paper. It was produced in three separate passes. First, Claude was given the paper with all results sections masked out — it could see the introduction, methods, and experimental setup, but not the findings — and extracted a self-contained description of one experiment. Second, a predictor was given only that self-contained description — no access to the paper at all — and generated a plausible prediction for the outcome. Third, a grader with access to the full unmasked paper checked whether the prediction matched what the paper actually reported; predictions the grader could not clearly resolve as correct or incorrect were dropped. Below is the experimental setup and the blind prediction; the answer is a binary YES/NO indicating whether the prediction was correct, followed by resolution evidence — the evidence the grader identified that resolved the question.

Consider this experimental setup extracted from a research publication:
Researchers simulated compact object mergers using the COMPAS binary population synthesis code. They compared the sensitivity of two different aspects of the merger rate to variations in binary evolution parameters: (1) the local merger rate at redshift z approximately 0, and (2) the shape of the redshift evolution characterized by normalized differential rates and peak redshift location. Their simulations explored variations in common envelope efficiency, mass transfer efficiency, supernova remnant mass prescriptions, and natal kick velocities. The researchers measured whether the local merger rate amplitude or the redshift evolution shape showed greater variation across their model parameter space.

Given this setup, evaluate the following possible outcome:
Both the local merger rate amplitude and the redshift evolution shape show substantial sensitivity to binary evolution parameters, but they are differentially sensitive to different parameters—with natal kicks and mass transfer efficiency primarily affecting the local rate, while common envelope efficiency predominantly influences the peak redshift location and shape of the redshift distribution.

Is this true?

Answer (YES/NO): NO